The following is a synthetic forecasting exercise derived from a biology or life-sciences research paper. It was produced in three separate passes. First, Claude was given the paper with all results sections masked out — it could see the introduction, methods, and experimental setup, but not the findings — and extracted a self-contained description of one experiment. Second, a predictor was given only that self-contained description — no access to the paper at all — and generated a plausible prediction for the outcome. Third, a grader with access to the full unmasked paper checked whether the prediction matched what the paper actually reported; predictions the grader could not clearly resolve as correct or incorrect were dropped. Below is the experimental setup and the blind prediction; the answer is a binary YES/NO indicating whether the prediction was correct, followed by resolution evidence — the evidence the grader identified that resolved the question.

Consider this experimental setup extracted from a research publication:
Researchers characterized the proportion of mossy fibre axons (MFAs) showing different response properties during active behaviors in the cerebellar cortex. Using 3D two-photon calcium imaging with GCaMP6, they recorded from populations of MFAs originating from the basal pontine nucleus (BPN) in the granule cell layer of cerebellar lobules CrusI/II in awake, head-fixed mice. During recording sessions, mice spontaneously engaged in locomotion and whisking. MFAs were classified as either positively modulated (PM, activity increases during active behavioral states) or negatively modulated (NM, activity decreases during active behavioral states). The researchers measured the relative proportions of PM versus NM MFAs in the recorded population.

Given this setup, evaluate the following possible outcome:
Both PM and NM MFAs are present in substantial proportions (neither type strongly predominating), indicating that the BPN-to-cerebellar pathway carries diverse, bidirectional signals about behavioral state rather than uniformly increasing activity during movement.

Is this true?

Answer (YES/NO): NO